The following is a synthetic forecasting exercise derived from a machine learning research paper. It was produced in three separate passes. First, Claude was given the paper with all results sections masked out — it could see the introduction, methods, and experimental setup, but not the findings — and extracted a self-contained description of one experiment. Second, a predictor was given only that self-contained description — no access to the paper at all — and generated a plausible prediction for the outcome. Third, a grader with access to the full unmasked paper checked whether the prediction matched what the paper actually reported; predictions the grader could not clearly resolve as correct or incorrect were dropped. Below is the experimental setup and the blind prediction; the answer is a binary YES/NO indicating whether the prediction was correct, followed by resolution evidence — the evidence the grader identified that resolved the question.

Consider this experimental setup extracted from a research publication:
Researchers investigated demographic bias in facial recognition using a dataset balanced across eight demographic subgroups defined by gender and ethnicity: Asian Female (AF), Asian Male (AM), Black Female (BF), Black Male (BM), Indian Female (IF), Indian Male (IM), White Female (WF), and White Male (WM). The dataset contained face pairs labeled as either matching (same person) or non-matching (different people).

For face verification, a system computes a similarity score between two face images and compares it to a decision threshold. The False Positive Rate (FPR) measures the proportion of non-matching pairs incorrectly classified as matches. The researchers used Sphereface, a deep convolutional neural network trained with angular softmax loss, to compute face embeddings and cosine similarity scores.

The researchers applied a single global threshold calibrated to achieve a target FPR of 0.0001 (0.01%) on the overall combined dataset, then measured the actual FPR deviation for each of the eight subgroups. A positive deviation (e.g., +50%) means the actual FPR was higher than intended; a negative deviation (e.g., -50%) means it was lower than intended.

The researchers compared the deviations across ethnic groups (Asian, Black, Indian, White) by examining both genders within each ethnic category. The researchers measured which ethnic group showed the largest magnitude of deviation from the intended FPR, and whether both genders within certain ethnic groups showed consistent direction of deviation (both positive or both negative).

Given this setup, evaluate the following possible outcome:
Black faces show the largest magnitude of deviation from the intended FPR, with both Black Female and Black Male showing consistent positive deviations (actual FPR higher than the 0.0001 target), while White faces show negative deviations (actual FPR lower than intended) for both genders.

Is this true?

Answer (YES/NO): NO